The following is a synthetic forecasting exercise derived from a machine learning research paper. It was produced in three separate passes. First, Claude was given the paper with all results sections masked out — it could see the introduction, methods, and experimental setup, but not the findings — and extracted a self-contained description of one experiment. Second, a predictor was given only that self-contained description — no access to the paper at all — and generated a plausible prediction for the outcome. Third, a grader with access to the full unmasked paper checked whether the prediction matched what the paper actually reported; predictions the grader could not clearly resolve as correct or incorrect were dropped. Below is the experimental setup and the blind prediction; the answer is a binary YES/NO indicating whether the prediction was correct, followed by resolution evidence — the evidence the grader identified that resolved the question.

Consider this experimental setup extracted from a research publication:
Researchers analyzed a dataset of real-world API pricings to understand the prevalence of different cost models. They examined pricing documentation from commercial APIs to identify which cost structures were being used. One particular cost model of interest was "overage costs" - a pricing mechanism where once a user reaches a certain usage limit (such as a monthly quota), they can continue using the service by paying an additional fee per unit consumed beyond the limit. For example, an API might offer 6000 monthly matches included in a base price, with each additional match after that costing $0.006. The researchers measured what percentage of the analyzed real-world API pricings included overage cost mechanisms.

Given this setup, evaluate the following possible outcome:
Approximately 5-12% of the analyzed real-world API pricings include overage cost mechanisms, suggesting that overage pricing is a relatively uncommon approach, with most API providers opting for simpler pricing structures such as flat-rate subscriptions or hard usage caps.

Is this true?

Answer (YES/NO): YES